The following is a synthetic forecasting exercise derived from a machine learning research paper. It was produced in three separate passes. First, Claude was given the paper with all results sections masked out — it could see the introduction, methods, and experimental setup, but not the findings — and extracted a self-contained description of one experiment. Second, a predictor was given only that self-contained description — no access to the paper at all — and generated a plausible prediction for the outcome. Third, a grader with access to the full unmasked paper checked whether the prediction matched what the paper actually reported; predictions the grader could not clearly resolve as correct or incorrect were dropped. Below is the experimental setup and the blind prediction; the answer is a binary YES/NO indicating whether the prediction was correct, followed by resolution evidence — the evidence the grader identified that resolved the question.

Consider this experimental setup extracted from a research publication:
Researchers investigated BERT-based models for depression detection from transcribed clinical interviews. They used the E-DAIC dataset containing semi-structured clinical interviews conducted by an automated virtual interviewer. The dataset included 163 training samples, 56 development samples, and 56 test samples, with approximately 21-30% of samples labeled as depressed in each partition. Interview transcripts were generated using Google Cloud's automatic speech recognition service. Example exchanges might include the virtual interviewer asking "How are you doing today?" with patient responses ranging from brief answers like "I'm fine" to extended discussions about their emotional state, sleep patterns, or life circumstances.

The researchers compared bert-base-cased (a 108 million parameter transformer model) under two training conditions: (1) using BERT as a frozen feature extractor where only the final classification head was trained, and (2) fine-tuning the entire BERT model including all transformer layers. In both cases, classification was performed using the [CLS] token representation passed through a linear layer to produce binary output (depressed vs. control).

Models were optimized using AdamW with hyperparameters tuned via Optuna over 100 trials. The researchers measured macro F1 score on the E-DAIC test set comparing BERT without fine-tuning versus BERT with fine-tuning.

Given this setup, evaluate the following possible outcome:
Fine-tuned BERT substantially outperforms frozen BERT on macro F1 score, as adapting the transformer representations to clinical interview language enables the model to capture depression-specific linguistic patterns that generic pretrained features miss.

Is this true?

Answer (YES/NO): YES